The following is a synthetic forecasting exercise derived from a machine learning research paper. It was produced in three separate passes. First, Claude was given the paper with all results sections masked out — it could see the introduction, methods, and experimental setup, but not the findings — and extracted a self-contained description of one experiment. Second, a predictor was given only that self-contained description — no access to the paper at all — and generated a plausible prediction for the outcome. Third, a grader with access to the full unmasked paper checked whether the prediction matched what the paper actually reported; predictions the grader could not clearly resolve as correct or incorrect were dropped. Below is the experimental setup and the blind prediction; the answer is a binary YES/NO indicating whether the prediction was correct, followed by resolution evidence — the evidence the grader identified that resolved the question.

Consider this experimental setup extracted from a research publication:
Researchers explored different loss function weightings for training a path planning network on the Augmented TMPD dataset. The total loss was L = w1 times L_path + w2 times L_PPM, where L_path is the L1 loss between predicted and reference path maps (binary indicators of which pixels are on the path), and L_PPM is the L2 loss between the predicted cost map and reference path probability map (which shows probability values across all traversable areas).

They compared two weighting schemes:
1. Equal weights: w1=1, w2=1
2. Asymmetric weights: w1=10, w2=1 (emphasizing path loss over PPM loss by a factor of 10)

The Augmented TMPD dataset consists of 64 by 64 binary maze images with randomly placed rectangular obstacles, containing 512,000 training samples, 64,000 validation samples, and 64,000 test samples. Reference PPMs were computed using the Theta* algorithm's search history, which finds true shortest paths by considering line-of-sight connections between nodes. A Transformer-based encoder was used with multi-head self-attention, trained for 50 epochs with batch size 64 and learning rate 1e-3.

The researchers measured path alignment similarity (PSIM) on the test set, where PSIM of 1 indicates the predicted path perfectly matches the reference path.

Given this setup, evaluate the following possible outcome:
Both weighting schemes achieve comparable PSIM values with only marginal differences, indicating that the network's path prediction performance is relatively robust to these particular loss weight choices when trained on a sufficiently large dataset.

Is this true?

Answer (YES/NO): NO